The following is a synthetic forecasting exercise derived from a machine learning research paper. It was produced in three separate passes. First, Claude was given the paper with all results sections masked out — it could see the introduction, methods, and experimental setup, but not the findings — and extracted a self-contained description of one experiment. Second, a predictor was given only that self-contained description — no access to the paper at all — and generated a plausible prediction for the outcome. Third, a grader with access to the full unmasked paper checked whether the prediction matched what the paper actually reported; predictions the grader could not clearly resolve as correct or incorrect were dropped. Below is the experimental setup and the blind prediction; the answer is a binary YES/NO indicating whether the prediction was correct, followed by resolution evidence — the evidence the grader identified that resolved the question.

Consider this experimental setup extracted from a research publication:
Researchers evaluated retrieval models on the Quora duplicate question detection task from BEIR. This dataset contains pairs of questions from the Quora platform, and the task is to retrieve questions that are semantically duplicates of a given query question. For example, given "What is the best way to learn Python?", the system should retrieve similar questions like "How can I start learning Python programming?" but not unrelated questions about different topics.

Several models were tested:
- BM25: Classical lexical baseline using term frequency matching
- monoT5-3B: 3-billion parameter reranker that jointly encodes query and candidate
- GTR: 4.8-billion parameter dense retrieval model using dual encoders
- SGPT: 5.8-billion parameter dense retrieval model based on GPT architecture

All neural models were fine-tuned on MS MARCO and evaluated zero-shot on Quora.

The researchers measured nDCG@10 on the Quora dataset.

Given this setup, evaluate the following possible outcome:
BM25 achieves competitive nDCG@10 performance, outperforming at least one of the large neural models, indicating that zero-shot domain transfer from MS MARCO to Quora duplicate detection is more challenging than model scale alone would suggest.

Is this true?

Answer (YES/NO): NO